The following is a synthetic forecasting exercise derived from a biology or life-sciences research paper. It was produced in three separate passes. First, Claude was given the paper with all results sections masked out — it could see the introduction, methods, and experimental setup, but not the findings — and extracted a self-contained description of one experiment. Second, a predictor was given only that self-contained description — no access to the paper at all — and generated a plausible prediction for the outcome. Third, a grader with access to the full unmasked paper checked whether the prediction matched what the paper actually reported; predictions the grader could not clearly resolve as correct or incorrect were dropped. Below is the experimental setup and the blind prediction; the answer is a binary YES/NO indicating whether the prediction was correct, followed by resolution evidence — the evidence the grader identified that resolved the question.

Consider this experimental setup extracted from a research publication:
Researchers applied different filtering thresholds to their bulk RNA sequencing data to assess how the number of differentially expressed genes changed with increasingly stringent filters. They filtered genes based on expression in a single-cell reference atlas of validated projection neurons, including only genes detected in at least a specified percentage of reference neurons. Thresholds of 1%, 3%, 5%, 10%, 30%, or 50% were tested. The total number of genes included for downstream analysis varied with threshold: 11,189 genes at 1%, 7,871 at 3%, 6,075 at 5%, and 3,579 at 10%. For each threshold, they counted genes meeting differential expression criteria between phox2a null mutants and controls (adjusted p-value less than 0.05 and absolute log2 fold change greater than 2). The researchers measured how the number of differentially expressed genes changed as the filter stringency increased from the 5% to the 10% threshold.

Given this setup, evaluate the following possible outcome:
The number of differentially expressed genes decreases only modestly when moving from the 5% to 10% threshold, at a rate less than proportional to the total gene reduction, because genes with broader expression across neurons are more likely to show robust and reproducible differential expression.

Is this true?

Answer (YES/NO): NO